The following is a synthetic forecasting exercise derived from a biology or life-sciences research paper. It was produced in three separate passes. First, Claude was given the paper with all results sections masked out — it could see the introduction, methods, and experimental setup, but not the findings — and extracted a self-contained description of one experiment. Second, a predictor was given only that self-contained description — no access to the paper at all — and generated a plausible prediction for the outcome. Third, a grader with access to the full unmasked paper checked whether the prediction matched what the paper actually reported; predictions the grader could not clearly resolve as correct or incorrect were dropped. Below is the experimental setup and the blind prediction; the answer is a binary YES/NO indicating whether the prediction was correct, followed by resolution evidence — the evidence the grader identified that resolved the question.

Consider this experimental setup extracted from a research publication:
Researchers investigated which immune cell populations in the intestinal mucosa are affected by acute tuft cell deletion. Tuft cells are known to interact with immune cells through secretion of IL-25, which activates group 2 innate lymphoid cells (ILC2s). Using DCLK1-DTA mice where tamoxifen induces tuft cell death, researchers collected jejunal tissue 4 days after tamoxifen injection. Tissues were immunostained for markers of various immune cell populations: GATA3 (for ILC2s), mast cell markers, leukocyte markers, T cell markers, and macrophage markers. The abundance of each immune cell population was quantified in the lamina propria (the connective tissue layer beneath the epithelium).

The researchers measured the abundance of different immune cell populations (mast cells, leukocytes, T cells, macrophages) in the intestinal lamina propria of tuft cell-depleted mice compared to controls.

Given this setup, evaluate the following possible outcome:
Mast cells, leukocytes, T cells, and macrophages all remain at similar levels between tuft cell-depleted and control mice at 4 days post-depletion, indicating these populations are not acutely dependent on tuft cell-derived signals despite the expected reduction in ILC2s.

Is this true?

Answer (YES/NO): NO